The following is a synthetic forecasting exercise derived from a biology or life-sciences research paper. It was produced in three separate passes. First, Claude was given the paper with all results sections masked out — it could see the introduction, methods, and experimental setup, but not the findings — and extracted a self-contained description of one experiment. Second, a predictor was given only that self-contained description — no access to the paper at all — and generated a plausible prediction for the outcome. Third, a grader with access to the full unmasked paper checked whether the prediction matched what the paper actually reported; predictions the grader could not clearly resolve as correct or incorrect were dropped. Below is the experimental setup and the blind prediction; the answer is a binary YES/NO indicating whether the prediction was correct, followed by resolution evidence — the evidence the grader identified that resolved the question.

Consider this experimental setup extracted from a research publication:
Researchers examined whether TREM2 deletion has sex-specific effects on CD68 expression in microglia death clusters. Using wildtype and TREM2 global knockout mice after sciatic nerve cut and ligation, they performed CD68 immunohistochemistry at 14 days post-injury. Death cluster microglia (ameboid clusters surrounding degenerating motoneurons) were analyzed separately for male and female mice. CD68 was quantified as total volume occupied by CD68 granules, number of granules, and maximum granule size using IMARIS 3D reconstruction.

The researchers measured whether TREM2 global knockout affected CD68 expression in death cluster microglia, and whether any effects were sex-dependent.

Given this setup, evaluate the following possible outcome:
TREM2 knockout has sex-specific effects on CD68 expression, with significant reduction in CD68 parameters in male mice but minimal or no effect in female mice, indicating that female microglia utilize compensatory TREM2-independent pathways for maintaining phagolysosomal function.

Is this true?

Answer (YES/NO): NO